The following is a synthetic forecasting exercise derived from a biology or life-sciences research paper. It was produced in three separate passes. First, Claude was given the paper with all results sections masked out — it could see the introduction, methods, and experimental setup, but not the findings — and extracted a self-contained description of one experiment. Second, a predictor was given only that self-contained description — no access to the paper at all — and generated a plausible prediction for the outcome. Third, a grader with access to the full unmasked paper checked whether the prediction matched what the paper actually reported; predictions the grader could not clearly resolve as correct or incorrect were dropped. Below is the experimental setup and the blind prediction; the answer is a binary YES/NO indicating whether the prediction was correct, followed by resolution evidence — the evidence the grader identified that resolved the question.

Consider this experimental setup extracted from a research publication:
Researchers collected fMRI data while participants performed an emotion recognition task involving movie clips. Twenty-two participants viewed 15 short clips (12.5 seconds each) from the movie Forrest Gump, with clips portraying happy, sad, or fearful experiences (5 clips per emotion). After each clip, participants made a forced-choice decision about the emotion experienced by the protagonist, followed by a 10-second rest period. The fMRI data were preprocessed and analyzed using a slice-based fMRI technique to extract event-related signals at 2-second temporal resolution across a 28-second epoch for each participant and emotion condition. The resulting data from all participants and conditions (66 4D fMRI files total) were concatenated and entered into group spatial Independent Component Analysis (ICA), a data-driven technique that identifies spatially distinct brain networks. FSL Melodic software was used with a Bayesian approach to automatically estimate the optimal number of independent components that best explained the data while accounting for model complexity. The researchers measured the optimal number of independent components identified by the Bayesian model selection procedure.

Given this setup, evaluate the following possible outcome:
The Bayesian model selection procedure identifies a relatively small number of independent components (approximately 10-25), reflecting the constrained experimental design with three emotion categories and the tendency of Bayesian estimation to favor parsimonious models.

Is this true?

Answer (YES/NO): NO